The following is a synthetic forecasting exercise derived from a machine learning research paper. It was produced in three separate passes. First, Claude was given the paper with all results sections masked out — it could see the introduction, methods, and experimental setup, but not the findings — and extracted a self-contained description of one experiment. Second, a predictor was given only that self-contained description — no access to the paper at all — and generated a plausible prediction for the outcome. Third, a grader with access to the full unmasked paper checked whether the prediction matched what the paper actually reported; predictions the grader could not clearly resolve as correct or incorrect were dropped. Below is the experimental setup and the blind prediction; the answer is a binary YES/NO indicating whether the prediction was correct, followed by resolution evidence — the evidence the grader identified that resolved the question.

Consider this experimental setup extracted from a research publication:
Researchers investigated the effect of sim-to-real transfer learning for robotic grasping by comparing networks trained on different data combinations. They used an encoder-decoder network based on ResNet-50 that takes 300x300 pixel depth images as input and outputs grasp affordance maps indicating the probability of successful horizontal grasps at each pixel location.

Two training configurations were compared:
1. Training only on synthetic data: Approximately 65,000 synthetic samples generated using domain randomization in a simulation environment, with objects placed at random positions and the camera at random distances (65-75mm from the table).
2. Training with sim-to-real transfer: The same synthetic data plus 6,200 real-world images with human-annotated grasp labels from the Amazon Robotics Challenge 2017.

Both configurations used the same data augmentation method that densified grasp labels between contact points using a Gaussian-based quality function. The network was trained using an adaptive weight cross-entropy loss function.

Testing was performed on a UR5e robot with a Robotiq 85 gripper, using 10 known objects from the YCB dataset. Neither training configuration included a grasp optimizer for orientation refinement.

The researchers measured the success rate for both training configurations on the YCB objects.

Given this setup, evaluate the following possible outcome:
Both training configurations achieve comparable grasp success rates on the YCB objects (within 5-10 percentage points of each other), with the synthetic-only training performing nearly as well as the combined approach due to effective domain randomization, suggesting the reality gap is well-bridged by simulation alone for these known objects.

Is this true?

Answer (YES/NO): YES